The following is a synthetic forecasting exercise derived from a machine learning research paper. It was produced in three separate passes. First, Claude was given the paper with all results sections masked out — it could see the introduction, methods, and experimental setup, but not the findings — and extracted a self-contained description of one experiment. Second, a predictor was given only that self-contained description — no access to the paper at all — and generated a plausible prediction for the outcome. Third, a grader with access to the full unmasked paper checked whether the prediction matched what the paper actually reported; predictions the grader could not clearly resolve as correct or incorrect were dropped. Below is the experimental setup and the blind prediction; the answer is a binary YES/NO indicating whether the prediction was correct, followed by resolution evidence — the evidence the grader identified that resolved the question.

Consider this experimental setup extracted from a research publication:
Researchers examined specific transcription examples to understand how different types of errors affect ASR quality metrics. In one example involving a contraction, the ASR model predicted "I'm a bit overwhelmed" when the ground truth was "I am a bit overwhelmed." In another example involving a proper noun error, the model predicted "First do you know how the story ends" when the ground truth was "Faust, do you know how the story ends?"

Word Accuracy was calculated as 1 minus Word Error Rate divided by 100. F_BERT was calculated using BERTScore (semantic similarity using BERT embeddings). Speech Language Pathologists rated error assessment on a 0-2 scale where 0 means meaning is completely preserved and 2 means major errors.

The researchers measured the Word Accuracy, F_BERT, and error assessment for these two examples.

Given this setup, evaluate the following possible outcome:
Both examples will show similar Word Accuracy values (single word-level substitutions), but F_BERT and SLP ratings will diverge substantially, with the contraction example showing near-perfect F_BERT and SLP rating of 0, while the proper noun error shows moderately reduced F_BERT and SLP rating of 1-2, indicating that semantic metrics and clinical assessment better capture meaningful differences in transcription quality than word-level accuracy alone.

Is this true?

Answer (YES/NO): NO